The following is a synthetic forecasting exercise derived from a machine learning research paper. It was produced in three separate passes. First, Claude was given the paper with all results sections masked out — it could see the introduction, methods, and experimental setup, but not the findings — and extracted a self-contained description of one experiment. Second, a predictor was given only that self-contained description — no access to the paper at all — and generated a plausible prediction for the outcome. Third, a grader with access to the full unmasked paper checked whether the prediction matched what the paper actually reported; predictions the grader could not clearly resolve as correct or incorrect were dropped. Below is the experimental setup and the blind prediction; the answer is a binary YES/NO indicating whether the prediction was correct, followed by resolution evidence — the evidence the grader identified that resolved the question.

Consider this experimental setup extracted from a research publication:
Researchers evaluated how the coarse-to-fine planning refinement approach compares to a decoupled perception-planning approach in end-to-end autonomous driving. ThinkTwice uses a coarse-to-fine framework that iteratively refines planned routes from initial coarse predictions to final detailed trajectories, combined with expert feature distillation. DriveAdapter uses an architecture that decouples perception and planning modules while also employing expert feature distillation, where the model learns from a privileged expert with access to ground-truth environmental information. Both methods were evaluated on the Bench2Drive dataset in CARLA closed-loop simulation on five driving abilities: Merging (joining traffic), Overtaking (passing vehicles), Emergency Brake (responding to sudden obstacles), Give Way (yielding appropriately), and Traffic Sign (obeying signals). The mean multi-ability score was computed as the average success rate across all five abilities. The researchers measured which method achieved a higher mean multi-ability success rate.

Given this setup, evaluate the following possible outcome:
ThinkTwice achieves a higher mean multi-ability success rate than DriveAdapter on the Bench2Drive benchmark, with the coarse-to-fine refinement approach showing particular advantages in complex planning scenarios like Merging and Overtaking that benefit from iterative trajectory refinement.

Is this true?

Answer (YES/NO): NO